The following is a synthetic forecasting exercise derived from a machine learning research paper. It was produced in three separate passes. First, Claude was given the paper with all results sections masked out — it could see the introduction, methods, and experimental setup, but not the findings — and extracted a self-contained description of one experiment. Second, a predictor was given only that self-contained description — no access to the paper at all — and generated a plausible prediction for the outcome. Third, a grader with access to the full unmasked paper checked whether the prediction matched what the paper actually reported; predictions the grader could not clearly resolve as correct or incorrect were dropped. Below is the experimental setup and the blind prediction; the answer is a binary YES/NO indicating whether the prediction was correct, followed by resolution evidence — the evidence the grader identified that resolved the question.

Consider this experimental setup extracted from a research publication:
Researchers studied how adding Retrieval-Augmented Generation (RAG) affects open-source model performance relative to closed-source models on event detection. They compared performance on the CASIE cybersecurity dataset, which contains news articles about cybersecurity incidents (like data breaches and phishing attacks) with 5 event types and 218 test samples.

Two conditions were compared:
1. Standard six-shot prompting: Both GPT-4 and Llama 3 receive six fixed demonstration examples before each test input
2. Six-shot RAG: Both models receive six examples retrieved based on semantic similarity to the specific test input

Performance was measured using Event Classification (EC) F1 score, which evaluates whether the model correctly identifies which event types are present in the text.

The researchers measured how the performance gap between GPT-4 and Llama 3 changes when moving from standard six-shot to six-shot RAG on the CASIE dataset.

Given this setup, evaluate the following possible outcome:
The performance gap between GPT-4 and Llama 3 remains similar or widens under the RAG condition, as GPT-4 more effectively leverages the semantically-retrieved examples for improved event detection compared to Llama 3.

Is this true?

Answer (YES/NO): NO